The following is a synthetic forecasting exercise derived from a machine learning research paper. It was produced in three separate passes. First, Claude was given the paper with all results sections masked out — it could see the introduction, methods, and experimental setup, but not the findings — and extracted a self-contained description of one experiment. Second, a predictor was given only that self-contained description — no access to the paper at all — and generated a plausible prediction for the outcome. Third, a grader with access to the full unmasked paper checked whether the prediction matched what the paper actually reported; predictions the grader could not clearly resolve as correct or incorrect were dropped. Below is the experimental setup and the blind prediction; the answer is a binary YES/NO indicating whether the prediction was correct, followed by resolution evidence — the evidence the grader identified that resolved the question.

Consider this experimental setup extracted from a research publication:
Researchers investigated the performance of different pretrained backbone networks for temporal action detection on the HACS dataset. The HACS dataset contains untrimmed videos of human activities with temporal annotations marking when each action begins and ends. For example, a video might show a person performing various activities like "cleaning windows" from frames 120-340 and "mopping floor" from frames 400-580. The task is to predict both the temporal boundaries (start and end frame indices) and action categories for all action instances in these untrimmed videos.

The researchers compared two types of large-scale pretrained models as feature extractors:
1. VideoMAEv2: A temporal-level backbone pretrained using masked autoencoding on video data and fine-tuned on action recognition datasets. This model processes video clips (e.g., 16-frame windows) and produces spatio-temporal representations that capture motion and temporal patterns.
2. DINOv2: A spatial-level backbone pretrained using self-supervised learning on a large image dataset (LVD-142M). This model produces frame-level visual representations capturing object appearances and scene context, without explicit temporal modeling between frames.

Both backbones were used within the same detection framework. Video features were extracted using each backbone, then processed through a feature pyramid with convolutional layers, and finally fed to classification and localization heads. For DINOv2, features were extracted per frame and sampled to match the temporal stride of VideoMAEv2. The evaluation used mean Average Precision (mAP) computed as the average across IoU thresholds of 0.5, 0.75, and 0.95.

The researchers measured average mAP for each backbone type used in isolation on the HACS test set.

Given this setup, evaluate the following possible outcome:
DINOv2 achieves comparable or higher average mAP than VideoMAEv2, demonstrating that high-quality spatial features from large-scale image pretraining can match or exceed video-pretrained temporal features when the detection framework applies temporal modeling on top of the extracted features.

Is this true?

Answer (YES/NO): NO